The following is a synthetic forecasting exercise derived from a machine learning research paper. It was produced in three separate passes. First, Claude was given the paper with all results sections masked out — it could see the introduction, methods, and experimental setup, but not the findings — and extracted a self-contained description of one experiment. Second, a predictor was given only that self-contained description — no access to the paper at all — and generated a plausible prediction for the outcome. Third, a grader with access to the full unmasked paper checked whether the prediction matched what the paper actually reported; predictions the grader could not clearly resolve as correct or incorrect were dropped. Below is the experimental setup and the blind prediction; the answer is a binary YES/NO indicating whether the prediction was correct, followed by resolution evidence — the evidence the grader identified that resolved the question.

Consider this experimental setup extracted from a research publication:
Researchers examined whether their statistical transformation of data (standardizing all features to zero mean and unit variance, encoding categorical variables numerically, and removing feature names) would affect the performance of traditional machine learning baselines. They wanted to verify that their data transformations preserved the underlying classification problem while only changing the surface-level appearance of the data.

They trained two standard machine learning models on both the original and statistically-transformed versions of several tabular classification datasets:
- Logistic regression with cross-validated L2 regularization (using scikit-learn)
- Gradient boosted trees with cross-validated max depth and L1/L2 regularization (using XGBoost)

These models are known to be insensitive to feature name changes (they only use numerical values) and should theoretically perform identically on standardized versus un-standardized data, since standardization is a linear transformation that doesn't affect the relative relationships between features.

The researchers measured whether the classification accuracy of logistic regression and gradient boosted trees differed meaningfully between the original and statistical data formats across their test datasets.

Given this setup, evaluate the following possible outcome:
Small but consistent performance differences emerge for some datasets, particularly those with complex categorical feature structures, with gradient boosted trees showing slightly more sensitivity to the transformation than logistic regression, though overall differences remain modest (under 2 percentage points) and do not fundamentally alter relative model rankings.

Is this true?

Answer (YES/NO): NO